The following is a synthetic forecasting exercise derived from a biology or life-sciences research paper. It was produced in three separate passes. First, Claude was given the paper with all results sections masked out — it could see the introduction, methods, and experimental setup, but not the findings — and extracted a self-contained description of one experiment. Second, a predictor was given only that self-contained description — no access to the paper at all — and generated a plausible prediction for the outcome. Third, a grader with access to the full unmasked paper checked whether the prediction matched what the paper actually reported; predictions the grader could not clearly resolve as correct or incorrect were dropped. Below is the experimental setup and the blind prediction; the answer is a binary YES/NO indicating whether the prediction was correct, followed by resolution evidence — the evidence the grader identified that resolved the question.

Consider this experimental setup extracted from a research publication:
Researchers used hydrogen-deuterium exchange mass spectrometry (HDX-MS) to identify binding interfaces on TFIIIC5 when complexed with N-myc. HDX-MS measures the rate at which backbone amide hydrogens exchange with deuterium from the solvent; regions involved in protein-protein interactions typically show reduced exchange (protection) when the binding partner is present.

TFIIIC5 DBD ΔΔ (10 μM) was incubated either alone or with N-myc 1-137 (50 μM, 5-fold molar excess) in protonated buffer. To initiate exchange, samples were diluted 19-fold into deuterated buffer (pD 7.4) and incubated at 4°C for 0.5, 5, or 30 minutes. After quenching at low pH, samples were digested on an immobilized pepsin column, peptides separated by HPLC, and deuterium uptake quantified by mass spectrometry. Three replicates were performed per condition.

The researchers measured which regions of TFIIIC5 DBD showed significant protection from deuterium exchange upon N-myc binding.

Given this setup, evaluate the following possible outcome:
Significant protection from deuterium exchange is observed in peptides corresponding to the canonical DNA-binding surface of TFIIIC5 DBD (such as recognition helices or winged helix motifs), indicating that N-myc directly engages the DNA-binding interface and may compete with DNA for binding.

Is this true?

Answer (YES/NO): YES